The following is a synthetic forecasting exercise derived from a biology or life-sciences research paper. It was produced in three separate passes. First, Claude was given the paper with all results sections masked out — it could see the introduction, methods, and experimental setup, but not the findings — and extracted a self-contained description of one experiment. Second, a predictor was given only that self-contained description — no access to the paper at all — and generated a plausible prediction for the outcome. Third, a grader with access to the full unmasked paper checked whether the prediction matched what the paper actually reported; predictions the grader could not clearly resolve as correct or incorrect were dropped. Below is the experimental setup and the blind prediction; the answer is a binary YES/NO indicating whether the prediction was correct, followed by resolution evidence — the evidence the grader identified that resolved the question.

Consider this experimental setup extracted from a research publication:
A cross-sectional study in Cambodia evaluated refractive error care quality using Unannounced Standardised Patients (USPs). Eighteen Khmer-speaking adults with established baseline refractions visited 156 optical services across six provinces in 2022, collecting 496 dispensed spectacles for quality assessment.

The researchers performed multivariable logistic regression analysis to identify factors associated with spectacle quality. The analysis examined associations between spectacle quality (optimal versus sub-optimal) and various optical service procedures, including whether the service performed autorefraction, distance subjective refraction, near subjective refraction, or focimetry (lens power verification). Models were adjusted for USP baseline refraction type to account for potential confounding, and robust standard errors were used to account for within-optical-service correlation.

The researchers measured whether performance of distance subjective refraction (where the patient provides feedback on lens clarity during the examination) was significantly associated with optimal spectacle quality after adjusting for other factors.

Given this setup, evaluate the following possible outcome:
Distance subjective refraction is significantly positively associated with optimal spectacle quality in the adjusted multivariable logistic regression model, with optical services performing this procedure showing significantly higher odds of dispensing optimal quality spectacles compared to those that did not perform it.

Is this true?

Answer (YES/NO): NO